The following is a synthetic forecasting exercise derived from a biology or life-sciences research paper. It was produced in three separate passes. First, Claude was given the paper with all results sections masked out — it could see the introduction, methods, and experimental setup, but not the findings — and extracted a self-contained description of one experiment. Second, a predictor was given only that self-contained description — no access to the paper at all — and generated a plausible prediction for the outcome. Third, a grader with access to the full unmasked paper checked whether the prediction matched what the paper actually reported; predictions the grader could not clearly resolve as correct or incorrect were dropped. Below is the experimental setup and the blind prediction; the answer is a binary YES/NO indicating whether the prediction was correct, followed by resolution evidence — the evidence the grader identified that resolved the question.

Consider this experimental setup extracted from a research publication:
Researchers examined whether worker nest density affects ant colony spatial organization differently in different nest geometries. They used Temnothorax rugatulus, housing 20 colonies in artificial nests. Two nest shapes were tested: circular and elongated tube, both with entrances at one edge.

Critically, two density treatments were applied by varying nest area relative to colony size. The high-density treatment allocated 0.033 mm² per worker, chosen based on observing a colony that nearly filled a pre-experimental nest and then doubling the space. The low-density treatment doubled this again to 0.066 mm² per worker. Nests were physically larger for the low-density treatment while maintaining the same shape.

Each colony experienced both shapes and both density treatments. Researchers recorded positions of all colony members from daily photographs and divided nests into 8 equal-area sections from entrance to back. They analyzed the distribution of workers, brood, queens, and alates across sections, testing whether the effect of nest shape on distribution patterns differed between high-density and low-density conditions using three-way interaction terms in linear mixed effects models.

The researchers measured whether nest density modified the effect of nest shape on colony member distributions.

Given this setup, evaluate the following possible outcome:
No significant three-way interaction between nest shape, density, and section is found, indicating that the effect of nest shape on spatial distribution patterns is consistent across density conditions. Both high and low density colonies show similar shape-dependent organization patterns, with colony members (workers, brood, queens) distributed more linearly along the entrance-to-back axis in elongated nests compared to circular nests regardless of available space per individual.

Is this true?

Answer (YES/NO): YES